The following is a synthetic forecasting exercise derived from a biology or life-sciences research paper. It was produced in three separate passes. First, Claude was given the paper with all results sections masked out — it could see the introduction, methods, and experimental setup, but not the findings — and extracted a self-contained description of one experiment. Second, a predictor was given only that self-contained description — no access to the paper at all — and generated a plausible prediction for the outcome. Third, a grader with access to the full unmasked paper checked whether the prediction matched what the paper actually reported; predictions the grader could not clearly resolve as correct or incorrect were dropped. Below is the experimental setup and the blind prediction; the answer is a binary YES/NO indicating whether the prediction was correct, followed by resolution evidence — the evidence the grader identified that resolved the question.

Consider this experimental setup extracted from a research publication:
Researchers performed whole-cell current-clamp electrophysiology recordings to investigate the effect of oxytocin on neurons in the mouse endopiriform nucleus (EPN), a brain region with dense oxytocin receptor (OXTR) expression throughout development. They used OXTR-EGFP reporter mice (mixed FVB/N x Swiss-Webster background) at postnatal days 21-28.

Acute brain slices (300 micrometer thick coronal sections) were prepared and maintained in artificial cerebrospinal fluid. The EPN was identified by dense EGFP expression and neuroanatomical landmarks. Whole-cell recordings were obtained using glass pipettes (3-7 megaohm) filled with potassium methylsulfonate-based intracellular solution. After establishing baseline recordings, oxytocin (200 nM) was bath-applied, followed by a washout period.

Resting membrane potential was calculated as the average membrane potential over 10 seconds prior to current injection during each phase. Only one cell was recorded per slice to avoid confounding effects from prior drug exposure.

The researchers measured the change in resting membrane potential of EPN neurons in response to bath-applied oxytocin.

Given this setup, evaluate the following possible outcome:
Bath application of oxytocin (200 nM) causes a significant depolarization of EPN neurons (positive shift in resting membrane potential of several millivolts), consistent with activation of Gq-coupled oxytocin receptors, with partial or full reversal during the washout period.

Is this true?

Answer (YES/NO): YES